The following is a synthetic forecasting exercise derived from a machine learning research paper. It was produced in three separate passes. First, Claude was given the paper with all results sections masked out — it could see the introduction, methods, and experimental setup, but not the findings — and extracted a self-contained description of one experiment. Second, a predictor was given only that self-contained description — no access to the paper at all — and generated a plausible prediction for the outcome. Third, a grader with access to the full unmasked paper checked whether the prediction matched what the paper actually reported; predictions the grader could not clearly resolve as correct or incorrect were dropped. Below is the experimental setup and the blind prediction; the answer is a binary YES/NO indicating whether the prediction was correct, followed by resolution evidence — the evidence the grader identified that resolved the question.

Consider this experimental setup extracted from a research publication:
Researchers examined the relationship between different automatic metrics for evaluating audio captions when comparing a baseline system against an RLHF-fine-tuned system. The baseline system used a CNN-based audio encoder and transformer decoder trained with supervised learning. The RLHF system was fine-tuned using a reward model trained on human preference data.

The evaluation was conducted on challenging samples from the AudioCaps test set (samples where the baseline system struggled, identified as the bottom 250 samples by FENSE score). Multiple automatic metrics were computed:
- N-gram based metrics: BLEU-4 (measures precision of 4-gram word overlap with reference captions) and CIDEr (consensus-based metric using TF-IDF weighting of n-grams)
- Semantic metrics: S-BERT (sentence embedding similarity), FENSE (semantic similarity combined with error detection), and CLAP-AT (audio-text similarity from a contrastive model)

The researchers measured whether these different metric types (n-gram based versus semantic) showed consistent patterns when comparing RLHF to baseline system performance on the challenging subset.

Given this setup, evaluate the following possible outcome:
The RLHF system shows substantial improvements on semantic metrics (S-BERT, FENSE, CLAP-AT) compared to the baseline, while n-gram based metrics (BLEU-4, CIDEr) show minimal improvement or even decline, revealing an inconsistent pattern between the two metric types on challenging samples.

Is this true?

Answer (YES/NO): NO